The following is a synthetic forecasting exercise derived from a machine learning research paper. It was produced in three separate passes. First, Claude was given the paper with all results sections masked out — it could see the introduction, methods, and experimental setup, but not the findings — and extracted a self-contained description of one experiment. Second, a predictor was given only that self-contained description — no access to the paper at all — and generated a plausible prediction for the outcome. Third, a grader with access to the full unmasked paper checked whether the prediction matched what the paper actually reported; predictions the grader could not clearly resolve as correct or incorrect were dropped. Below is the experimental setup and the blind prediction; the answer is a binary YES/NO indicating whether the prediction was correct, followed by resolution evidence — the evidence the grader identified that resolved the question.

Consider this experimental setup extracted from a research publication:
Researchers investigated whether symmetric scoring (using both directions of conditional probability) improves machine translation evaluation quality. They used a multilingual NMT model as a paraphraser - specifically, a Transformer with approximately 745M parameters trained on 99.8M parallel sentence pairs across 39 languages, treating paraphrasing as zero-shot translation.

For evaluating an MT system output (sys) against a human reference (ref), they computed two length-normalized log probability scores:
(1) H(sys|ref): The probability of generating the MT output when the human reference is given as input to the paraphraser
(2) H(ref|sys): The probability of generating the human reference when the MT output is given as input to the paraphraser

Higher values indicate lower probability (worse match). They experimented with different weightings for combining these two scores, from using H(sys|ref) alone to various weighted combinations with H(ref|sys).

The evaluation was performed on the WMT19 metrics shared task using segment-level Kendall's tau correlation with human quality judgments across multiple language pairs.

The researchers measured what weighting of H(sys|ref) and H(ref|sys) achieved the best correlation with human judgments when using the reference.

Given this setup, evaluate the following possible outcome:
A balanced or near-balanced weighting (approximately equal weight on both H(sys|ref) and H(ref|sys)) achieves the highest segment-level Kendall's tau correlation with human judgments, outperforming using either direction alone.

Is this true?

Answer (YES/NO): YES